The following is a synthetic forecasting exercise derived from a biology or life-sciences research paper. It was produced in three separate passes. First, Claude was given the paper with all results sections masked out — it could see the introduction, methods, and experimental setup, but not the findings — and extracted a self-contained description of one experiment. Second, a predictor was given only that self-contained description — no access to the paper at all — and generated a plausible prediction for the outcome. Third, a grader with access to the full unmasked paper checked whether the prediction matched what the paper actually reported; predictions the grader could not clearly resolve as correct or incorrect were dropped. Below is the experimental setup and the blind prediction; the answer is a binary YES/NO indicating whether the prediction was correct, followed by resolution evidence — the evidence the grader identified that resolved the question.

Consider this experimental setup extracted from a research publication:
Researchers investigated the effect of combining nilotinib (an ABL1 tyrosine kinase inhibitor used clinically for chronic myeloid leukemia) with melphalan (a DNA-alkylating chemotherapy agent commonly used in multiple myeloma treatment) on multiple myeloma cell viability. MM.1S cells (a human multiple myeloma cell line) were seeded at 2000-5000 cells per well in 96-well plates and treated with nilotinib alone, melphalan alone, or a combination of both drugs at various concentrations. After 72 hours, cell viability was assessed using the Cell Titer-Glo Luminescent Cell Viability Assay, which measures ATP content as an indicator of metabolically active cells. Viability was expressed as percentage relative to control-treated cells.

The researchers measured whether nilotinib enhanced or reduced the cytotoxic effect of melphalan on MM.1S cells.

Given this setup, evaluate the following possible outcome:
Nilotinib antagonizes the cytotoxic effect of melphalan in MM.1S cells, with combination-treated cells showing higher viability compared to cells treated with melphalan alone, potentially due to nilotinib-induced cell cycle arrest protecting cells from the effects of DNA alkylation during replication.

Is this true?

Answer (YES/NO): NO